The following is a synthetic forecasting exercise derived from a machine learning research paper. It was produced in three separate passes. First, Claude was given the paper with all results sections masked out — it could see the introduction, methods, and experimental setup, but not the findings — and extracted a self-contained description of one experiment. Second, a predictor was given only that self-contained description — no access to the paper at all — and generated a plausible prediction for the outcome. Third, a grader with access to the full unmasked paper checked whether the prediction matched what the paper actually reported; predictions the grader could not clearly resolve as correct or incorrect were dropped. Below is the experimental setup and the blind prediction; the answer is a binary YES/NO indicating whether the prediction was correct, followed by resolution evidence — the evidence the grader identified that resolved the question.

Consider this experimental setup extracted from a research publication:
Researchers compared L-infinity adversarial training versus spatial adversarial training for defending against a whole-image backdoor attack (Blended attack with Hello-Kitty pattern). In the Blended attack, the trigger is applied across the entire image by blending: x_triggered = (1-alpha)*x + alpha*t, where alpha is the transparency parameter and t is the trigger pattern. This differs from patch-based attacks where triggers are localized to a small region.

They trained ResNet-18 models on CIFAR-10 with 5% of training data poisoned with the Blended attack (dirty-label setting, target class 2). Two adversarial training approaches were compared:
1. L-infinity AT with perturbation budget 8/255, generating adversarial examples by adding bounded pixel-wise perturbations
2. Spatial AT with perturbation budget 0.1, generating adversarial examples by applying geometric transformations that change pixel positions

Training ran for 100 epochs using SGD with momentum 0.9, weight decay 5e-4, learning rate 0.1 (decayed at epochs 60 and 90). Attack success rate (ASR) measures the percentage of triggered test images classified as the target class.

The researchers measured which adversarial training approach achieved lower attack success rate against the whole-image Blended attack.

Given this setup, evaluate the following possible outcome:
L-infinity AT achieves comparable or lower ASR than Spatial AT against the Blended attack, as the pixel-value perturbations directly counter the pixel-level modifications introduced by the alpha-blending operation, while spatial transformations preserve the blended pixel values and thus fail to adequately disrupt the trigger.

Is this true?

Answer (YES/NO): YES